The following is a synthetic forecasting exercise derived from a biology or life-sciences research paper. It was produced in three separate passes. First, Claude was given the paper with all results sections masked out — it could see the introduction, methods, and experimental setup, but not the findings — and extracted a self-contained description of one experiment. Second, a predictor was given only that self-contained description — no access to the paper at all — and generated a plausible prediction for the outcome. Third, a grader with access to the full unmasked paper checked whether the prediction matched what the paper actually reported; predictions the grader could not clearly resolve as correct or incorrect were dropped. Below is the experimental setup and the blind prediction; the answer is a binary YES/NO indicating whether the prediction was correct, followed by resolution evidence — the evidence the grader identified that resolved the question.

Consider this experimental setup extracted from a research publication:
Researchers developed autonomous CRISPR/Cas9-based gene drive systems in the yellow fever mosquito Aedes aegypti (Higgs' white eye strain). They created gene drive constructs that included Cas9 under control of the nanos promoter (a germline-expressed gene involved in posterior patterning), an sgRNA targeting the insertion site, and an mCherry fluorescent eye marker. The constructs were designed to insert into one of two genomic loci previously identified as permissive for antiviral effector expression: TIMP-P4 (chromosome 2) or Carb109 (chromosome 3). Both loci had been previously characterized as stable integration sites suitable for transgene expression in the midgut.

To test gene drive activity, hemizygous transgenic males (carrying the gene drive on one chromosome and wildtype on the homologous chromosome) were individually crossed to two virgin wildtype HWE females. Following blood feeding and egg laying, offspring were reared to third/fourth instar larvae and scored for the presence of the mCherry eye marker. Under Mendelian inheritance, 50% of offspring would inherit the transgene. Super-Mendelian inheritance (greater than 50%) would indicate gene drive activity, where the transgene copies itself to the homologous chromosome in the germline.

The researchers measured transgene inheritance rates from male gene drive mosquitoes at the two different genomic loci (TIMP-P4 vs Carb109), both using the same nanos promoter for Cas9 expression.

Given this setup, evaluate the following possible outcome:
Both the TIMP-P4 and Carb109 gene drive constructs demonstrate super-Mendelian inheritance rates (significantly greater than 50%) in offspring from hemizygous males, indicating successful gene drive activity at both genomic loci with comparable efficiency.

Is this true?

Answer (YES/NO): NO